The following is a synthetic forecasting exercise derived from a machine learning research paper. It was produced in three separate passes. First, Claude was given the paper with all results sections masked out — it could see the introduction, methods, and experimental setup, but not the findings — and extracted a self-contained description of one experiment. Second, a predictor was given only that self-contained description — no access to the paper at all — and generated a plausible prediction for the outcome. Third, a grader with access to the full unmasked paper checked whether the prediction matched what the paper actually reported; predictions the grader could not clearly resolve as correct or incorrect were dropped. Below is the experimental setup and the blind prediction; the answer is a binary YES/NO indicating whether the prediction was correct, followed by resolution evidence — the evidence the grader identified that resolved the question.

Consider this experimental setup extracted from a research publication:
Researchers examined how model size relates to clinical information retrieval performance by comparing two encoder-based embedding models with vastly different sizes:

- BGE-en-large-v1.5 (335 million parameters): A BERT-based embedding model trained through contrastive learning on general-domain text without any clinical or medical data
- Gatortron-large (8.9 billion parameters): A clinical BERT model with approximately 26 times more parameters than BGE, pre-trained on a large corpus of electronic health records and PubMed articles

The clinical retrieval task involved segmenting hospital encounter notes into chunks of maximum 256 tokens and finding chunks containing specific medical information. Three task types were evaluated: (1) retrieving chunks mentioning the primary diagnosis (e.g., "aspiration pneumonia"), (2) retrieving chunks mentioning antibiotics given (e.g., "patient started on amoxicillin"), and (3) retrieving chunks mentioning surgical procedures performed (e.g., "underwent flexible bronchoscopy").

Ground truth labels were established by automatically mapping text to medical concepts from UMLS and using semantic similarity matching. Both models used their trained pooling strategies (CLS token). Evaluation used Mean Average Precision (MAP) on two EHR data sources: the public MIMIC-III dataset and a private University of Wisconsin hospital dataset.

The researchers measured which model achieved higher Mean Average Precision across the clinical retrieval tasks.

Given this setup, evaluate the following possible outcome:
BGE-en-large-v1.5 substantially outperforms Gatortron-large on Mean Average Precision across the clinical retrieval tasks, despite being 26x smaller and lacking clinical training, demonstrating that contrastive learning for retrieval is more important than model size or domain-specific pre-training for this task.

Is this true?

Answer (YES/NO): YES